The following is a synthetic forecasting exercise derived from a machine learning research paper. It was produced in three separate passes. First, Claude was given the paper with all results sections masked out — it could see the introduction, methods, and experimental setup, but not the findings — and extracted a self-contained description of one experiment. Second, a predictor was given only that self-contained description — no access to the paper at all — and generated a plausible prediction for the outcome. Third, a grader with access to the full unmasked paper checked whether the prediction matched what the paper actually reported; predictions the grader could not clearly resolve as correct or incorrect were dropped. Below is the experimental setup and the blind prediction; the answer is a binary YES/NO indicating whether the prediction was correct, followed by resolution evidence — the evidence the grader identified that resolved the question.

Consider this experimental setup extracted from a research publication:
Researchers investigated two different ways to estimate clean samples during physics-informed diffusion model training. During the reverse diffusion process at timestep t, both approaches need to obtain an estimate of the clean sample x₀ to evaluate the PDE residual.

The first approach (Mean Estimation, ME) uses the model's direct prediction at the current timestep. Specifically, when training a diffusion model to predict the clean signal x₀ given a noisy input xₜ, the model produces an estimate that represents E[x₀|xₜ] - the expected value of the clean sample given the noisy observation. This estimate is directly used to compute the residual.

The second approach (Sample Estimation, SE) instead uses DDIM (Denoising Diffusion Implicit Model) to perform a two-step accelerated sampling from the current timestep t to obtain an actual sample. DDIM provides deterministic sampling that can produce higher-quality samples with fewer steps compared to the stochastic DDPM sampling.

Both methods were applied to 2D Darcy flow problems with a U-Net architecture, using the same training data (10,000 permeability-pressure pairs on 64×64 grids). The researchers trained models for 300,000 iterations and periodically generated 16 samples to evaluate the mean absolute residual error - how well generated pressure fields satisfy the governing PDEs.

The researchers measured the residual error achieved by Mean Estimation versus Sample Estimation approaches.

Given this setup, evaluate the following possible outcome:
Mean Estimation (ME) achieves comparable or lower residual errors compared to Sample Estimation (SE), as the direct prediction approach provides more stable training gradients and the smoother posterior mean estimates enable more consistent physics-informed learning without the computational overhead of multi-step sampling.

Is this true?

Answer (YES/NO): YES